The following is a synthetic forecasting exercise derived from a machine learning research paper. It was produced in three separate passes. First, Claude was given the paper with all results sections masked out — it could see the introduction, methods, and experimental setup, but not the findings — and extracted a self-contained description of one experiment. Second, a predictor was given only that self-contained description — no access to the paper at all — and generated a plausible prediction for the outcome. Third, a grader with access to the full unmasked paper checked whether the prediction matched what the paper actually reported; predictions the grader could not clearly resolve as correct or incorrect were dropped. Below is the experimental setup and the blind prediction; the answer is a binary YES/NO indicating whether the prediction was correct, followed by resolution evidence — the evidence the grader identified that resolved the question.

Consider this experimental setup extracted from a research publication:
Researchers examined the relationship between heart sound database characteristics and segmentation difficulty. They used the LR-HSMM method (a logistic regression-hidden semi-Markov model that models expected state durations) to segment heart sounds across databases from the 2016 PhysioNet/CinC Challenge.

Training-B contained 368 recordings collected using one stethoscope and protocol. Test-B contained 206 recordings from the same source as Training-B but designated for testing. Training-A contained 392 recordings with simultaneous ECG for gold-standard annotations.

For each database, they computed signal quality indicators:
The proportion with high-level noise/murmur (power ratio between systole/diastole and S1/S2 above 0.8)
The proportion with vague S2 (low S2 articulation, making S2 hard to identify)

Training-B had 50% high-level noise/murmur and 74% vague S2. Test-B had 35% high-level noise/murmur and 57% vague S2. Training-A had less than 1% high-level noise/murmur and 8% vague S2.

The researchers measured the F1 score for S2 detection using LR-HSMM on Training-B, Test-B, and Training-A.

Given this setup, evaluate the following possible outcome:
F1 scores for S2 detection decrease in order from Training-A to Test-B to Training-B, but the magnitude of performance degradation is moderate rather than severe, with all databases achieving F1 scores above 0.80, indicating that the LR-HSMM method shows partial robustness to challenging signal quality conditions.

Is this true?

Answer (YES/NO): NO